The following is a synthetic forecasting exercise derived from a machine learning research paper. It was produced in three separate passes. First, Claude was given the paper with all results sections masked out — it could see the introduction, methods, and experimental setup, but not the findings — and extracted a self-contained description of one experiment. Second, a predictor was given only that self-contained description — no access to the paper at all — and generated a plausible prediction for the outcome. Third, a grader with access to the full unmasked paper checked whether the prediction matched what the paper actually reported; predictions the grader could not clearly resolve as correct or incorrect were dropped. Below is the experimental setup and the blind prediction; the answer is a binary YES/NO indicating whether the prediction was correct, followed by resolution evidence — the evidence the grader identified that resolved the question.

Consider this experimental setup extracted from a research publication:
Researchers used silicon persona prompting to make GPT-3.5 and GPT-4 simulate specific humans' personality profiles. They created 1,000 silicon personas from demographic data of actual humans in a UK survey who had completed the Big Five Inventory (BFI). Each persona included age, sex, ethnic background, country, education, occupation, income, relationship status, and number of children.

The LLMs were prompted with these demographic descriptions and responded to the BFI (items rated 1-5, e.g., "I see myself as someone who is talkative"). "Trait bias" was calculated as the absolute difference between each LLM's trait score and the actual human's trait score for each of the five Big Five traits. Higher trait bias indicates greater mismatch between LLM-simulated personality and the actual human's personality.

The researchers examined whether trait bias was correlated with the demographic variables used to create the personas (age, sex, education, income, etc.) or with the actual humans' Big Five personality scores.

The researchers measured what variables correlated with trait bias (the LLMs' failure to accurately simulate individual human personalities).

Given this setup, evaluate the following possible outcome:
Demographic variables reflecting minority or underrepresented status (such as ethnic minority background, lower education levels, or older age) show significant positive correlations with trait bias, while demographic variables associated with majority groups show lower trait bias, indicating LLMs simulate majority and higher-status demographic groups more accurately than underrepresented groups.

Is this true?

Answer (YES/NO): NO